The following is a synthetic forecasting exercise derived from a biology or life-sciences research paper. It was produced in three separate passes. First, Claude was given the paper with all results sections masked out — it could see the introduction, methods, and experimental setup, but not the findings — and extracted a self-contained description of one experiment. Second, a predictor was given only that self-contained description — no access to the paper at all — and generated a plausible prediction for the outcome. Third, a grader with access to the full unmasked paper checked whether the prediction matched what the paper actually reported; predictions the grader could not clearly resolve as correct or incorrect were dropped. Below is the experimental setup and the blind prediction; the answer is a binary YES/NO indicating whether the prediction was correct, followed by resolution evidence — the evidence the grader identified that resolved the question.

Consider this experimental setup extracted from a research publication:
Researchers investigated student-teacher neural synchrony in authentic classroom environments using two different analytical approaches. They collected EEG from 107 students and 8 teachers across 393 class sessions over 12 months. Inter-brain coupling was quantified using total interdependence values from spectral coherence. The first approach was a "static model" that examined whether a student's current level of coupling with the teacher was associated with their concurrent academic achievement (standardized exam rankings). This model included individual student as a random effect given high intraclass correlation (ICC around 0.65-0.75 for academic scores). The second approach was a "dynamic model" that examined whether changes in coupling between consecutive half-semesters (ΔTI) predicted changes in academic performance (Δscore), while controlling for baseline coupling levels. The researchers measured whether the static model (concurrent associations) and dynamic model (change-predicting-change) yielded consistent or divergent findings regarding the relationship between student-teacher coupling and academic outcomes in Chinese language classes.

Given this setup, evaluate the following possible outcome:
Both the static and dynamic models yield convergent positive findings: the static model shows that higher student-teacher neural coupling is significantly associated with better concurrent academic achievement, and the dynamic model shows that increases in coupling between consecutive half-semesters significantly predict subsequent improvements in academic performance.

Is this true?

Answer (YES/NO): NO